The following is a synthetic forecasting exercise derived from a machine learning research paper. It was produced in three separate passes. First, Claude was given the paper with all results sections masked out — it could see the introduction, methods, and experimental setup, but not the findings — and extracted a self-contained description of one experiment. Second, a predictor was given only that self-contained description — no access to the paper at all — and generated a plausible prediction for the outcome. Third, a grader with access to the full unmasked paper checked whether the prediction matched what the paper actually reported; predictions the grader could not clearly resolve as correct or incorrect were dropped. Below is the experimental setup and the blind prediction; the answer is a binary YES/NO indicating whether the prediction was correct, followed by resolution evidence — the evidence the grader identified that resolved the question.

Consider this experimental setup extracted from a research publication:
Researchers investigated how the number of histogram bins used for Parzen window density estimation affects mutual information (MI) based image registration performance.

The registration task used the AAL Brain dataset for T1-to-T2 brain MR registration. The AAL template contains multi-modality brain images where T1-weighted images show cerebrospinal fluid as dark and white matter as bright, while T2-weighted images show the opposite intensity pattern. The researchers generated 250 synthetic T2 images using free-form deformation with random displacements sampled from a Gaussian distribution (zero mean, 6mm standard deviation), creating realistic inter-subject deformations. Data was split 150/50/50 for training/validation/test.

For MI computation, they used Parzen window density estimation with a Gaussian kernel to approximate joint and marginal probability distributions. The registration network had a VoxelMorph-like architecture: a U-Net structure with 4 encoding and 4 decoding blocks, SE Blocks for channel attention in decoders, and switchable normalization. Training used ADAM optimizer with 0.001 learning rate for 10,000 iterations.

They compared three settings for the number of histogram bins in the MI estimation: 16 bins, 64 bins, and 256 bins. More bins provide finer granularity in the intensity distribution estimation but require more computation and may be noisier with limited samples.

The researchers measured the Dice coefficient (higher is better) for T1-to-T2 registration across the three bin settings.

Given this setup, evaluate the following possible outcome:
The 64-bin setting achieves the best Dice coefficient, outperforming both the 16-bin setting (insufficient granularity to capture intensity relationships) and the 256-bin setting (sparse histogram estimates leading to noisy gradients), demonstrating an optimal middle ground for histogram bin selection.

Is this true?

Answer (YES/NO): NO